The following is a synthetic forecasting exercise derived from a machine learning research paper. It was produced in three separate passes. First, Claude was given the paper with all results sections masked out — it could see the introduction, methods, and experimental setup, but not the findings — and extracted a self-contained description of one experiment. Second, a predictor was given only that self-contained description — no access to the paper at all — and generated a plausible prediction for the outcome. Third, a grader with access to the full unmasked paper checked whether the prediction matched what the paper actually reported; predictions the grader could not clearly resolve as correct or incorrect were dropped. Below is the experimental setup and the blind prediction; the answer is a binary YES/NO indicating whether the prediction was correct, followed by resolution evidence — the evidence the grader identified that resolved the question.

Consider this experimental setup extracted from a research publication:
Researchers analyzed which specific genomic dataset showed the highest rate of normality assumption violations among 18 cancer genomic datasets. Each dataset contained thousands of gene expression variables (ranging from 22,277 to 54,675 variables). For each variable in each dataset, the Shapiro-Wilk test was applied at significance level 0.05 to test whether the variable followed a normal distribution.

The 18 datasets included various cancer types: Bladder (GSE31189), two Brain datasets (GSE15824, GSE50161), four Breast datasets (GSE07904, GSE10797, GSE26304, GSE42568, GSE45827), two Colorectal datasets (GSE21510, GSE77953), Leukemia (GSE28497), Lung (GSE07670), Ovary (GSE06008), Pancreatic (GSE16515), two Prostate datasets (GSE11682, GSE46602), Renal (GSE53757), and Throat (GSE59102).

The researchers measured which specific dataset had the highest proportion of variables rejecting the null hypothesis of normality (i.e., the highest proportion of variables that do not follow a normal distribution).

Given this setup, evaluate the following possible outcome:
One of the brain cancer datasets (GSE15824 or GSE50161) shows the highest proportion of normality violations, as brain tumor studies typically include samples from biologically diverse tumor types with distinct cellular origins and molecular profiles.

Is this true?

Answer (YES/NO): NO